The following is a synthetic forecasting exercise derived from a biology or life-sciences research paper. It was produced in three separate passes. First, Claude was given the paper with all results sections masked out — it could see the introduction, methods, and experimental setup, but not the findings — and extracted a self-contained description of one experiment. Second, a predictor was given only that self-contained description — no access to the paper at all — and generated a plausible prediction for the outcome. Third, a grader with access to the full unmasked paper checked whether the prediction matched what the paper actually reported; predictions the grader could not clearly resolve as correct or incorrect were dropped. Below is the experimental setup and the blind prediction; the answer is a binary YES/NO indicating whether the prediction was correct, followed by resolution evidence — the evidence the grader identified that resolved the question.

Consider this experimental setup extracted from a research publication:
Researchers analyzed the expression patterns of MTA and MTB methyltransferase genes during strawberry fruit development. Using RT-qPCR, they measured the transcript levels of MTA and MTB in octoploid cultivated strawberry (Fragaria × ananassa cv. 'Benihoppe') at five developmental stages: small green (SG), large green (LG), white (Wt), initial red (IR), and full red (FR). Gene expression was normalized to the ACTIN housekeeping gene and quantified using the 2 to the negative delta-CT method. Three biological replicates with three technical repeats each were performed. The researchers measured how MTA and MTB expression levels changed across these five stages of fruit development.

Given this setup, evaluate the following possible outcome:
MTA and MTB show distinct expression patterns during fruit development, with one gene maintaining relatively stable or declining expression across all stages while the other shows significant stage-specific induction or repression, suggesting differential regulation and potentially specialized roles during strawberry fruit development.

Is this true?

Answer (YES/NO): NO